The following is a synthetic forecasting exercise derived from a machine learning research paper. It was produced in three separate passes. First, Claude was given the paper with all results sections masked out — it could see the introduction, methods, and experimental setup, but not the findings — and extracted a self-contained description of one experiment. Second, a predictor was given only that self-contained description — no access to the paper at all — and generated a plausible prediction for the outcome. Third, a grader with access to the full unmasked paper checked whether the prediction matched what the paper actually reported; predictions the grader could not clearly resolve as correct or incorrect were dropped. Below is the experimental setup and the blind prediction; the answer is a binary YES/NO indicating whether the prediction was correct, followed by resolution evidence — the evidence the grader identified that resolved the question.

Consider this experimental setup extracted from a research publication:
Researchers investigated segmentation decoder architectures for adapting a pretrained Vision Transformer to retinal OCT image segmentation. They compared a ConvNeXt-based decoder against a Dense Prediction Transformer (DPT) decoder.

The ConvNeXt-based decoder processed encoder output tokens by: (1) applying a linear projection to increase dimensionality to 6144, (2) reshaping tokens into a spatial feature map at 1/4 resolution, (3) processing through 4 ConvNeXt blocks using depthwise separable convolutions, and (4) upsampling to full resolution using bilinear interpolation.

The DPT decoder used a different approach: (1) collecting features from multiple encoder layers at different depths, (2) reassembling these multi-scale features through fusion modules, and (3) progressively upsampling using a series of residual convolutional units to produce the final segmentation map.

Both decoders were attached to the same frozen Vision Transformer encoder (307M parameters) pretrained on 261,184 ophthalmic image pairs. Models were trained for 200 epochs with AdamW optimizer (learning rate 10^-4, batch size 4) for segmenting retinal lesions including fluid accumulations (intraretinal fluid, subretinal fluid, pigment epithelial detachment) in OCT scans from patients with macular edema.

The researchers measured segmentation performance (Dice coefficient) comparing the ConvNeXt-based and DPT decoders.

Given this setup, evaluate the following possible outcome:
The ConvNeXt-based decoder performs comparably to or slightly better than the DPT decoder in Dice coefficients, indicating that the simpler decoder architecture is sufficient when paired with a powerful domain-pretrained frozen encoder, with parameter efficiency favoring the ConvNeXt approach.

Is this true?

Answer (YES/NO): NO